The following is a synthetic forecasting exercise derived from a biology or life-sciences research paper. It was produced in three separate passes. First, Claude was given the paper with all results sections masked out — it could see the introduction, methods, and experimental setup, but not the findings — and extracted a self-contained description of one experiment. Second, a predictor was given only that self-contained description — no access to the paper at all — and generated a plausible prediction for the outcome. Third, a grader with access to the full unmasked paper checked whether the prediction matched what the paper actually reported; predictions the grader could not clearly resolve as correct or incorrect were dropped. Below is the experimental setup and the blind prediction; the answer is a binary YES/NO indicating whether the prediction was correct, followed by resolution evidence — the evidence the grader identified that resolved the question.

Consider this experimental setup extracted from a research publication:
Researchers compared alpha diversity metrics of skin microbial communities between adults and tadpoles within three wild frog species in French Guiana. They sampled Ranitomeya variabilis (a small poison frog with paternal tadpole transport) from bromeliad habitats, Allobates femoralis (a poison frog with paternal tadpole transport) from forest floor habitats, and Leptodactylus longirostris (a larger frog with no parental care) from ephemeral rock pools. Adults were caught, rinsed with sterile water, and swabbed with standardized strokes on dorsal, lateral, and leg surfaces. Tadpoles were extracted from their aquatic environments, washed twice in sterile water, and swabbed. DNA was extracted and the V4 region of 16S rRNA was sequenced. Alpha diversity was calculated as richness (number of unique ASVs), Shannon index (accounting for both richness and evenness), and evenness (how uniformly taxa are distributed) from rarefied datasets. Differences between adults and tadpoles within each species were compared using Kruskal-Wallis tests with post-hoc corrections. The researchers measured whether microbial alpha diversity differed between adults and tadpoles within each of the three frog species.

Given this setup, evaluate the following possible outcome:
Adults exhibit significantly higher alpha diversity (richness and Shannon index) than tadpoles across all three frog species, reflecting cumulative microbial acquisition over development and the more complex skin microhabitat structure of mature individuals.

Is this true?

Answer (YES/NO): NO